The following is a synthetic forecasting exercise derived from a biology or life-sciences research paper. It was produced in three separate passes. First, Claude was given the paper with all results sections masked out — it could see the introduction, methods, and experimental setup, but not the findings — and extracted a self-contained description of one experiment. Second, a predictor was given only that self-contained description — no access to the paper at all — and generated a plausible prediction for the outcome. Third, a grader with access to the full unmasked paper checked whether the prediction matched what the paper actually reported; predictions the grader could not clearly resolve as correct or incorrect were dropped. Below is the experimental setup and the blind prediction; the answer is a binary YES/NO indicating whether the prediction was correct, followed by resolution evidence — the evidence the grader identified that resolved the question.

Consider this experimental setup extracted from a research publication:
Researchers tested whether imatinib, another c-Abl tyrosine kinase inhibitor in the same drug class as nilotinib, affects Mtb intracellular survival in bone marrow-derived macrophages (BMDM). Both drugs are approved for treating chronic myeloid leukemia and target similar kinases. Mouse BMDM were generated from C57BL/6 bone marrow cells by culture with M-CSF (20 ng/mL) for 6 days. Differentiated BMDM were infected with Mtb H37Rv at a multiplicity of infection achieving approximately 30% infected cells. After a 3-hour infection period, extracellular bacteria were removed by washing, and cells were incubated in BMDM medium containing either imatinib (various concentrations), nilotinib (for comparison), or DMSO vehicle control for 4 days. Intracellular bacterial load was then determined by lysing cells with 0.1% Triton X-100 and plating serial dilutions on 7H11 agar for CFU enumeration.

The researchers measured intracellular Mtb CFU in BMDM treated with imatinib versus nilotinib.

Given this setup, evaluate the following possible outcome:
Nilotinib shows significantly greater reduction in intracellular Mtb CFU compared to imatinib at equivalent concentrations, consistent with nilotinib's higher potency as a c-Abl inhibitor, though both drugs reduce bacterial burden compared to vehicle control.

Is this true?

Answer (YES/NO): NO